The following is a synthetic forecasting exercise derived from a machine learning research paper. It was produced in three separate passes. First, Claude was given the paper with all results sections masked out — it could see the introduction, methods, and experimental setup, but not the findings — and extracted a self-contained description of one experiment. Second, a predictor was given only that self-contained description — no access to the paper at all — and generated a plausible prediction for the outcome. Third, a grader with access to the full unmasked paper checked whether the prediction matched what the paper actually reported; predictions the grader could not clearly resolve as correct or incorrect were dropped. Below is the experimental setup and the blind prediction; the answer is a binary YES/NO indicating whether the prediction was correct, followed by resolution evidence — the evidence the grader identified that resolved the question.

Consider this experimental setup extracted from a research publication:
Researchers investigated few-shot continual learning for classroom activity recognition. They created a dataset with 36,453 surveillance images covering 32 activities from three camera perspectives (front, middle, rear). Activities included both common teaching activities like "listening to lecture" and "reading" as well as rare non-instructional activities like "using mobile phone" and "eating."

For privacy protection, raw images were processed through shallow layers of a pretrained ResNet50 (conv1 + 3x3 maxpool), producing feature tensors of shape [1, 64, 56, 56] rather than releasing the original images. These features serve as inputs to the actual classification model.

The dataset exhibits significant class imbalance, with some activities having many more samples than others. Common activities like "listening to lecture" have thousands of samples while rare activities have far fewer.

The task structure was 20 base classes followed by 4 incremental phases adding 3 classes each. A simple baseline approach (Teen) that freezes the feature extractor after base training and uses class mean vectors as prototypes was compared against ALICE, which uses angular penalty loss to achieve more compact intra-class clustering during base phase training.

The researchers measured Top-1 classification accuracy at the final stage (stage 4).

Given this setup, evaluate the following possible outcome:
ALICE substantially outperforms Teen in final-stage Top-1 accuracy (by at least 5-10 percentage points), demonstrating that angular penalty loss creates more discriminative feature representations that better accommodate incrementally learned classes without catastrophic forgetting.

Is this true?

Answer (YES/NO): NO